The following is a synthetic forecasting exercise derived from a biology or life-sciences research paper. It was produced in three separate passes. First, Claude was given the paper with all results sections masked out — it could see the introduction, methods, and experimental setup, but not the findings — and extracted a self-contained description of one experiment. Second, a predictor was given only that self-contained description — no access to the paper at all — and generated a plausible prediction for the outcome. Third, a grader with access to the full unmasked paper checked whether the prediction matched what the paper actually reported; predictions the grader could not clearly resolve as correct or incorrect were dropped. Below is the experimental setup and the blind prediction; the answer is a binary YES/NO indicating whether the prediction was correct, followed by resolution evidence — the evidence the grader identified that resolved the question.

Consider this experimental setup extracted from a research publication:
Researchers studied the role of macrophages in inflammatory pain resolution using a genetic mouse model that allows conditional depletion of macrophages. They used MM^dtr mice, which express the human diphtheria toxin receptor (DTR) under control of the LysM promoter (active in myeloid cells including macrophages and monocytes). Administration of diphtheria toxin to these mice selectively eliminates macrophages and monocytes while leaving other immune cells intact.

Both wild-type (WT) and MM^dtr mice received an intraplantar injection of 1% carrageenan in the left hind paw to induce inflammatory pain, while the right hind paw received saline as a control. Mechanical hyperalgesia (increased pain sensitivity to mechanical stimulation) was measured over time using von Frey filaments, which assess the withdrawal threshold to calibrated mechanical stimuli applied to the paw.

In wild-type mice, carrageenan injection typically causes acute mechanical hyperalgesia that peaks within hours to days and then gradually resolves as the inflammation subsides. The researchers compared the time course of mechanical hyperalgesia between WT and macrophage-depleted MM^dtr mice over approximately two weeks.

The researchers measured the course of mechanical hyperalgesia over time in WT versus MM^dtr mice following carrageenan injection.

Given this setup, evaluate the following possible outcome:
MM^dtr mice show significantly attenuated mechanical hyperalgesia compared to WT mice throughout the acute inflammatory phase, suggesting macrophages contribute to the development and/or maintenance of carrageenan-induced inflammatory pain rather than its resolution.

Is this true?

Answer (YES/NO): NO